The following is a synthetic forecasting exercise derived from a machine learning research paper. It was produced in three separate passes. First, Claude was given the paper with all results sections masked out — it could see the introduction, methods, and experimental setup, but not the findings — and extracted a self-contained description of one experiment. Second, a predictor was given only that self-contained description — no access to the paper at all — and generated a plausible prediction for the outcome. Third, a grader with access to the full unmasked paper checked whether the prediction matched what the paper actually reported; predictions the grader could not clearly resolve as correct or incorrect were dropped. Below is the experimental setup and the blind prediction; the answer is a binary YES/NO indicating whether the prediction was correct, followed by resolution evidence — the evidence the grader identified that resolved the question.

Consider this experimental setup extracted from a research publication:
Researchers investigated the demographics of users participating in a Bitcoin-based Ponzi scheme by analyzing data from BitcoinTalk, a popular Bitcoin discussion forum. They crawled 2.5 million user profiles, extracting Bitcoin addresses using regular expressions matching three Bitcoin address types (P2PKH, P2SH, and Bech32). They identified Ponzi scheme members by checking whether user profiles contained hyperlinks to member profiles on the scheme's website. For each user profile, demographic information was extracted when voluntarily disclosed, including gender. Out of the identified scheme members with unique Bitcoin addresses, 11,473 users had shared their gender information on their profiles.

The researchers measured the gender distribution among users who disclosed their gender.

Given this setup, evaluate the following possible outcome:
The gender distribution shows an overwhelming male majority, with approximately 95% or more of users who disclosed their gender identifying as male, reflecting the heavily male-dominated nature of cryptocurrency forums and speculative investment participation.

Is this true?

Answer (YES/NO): NO